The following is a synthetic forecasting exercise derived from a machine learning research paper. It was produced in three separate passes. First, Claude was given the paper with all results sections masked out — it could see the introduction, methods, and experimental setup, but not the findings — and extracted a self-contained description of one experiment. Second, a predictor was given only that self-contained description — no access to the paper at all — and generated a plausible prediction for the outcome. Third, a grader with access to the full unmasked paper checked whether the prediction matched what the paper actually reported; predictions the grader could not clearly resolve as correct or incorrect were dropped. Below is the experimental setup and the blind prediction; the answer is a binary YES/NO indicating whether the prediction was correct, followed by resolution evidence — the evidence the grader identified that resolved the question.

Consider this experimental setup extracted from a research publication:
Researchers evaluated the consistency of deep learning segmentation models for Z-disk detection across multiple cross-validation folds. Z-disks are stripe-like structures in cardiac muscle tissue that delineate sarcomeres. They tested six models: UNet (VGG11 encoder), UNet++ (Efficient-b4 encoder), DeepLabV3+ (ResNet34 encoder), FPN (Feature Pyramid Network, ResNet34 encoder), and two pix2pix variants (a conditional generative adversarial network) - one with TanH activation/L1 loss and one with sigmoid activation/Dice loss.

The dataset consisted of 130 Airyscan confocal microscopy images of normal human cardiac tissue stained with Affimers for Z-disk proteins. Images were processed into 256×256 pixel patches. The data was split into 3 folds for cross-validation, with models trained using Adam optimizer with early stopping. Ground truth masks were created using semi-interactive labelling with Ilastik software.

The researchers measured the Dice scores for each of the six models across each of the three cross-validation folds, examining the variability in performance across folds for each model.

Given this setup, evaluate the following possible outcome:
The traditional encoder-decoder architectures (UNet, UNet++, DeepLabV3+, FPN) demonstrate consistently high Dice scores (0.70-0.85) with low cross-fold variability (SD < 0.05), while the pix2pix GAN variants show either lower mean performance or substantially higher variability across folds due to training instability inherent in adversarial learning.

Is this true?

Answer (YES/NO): NO